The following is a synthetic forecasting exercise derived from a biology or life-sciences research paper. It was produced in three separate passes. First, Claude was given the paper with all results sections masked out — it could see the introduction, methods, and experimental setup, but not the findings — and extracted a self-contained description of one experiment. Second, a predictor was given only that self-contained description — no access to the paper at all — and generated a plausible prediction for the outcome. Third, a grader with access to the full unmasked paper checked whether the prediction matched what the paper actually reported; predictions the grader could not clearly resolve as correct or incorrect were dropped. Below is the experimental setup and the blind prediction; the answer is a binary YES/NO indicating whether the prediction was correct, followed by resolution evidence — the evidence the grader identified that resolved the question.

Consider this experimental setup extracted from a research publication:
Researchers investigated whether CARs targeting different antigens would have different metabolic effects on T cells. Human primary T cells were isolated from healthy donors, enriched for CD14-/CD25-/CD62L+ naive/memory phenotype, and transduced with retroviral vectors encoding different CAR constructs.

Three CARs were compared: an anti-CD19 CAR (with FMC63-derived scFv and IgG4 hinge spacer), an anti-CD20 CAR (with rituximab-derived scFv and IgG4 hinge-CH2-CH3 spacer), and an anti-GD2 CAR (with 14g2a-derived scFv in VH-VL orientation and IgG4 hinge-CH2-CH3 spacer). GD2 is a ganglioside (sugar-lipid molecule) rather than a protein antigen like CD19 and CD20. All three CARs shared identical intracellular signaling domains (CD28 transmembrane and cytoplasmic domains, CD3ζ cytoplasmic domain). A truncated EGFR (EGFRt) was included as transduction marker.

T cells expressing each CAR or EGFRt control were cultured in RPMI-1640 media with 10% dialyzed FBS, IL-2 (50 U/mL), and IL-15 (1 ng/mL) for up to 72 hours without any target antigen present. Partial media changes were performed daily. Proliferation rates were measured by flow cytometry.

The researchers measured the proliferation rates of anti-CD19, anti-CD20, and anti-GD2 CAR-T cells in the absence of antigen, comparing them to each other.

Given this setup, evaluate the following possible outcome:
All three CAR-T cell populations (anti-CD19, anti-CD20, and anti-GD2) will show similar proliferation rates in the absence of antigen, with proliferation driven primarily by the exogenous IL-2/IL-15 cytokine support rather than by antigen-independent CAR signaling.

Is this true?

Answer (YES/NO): NO